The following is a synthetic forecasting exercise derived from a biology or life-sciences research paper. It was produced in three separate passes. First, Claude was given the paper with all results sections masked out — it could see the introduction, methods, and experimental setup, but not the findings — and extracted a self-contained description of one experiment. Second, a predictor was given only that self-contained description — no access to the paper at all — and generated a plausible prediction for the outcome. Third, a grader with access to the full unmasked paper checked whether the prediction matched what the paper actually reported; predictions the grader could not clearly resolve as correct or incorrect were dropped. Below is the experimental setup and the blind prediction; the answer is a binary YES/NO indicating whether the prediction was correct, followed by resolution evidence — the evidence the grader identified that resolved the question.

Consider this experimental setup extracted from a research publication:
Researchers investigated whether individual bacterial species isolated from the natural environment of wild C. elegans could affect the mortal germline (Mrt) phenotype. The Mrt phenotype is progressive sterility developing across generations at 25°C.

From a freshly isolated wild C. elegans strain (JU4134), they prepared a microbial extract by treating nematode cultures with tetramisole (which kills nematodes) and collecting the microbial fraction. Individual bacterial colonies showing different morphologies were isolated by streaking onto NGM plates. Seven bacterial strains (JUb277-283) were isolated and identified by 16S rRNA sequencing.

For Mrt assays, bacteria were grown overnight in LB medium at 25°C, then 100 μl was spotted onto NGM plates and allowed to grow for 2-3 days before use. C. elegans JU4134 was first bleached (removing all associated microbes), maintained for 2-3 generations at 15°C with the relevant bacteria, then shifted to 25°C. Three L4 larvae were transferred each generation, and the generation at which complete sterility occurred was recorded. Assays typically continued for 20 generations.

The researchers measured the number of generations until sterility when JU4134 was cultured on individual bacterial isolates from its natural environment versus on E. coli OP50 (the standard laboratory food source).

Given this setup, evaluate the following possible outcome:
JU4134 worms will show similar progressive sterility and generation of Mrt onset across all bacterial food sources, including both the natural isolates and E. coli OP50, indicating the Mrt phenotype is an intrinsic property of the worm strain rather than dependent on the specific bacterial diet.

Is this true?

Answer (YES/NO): NO